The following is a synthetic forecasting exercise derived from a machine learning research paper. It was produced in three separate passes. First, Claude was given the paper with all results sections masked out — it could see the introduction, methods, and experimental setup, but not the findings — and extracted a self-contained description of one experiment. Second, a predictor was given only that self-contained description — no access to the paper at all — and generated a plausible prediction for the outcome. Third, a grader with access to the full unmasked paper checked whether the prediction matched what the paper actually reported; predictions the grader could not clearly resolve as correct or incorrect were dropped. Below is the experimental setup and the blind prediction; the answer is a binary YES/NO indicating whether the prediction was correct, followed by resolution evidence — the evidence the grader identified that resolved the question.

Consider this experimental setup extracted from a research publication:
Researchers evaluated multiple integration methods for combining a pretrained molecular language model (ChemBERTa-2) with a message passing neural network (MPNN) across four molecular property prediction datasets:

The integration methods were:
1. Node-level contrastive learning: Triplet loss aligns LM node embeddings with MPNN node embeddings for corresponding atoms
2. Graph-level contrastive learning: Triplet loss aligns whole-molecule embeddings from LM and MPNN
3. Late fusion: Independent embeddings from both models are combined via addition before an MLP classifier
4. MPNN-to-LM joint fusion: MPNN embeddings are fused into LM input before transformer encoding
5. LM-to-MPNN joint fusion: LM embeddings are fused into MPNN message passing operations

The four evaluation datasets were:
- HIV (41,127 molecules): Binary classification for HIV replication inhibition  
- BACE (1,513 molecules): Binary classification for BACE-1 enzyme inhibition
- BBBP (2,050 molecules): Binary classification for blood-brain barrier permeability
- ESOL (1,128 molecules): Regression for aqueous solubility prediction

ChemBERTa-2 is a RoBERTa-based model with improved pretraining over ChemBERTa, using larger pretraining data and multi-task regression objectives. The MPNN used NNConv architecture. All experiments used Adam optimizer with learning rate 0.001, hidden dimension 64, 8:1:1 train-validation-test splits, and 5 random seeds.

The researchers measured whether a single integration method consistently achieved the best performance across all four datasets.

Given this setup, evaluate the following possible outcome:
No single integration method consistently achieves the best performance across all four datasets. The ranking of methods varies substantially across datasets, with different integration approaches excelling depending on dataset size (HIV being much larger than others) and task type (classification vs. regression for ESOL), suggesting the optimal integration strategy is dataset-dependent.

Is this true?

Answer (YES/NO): YES